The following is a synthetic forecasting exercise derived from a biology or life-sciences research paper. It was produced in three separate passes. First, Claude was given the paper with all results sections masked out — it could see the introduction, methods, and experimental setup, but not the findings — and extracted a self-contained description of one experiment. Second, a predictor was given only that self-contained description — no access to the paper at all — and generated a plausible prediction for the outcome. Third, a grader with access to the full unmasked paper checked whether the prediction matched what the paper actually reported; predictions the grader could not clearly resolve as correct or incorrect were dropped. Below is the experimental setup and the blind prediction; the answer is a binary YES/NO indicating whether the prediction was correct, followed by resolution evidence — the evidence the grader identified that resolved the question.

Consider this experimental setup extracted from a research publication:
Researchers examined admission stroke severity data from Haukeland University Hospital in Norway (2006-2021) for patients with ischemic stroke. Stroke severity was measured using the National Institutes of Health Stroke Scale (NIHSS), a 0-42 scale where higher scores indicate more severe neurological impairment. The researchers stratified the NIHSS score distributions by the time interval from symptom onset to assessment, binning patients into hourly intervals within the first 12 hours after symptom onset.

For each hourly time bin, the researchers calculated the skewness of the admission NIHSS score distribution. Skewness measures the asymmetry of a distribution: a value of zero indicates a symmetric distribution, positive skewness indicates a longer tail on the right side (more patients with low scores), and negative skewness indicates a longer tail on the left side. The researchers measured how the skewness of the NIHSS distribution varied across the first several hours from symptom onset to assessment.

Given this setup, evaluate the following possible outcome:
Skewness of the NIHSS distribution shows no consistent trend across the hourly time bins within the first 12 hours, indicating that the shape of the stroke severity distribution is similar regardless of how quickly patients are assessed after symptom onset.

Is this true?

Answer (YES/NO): NO